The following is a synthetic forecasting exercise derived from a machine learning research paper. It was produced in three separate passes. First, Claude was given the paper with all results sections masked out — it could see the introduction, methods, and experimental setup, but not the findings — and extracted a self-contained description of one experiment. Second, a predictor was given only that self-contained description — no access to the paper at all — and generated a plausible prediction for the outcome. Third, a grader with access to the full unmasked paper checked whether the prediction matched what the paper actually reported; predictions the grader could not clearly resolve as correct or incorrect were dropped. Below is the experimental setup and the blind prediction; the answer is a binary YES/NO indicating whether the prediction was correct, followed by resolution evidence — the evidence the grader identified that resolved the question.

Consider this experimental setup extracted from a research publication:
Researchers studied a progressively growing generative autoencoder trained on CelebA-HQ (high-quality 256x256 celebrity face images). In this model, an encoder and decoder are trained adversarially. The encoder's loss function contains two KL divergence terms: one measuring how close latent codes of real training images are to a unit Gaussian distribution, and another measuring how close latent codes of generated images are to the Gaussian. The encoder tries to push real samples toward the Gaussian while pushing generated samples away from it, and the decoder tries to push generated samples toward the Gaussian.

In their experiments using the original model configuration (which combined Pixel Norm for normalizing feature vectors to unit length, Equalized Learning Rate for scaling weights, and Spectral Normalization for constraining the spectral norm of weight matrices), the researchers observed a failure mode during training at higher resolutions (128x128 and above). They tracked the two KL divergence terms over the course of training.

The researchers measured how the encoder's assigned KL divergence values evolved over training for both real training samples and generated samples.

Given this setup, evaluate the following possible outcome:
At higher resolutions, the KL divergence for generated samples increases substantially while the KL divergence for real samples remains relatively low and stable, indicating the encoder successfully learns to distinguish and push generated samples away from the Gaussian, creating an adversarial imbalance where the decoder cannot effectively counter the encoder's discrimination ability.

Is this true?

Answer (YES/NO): NO